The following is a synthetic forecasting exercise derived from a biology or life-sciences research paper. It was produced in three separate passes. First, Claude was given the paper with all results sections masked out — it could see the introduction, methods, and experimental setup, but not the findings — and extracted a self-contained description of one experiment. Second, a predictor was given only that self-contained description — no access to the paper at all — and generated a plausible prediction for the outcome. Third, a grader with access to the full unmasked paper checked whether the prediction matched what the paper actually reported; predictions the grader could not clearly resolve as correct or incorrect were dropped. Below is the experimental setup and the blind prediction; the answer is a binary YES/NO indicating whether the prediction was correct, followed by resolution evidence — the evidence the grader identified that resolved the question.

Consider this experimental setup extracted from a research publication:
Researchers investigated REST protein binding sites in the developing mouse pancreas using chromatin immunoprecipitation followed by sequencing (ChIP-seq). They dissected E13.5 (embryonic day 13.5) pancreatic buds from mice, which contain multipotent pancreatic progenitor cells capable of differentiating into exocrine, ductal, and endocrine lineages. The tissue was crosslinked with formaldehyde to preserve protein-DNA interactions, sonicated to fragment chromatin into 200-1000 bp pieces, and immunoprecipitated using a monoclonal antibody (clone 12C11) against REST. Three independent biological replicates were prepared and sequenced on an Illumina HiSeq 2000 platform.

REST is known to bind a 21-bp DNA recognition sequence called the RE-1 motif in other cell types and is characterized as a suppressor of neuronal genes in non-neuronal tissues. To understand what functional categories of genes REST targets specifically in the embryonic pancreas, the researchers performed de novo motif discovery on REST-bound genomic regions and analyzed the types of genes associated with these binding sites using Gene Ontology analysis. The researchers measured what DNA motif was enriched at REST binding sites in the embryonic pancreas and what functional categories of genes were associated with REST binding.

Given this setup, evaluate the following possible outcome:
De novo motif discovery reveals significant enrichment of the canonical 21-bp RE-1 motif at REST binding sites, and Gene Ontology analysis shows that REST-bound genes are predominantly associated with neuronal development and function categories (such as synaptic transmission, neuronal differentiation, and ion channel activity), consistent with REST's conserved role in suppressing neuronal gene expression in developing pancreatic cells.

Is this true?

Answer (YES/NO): NO